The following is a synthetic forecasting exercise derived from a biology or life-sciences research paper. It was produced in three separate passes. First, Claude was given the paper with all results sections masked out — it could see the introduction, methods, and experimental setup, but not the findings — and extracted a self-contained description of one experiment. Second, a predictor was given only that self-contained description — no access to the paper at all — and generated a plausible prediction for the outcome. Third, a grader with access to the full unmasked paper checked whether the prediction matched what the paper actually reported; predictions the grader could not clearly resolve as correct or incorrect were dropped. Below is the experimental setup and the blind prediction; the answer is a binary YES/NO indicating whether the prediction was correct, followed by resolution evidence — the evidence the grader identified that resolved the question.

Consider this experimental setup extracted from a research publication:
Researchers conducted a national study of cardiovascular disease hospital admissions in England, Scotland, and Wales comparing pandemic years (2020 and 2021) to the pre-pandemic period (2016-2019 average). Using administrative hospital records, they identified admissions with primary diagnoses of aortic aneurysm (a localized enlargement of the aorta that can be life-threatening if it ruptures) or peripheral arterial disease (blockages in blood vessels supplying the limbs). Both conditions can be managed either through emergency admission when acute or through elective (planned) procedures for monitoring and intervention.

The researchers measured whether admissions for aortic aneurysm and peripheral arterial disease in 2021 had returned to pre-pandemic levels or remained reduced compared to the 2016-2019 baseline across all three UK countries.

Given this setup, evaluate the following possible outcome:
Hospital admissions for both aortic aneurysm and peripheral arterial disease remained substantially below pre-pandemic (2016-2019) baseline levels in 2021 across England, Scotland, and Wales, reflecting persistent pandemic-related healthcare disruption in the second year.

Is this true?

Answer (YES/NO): YES